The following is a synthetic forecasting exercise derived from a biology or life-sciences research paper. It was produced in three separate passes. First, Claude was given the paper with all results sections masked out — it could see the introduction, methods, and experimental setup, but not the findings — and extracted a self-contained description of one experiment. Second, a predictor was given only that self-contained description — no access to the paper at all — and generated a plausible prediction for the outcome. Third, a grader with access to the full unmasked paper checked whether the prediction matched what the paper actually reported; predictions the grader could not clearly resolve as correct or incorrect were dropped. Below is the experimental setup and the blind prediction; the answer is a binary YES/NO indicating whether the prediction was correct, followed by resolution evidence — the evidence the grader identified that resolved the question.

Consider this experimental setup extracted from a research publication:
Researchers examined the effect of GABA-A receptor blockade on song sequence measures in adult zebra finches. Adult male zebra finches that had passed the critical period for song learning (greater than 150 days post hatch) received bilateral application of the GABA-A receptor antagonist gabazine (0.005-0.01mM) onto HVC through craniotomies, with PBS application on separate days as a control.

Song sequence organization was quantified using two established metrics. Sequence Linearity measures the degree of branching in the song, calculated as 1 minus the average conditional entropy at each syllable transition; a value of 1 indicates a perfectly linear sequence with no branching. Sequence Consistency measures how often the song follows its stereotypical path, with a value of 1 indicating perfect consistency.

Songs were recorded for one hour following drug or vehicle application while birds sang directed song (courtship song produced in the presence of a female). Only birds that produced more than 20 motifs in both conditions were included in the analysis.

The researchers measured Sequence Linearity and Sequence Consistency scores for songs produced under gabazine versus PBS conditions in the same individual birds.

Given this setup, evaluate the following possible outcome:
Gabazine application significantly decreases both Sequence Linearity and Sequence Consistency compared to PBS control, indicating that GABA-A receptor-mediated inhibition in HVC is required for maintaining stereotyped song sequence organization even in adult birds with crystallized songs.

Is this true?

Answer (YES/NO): NO